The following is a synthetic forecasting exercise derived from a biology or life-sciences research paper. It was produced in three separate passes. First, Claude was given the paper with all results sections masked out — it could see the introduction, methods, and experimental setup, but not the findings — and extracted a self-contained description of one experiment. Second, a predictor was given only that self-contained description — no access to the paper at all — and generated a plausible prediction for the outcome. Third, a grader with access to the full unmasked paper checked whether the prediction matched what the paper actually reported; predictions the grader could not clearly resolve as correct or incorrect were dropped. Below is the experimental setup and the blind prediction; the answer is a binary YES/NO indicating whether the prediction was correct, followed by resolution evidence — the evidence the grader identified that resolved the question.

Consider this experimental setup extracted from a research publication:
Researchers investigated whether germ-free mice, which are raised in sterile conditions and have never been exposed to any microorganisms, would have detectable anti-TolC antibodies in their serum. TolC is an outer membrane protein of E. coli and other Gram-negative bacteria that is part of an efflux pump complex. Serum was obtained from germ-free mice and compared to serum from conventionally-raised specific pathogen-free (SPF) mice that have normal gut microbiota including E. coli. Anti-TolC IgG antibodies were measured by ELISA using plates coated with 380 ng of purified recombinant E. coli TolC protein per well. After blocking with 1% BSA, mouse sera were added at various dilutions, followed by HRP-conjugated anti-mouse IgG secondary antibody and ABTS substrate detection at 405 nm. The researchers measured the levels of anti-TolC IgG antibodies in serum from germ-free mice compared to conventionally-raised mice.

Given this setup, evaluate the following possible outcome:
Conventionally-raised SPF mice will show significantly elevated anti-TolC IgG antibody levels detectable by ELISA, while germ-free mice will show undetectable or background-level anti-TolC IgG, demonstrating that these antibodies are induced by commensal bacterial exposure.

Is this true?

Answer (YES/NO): YES